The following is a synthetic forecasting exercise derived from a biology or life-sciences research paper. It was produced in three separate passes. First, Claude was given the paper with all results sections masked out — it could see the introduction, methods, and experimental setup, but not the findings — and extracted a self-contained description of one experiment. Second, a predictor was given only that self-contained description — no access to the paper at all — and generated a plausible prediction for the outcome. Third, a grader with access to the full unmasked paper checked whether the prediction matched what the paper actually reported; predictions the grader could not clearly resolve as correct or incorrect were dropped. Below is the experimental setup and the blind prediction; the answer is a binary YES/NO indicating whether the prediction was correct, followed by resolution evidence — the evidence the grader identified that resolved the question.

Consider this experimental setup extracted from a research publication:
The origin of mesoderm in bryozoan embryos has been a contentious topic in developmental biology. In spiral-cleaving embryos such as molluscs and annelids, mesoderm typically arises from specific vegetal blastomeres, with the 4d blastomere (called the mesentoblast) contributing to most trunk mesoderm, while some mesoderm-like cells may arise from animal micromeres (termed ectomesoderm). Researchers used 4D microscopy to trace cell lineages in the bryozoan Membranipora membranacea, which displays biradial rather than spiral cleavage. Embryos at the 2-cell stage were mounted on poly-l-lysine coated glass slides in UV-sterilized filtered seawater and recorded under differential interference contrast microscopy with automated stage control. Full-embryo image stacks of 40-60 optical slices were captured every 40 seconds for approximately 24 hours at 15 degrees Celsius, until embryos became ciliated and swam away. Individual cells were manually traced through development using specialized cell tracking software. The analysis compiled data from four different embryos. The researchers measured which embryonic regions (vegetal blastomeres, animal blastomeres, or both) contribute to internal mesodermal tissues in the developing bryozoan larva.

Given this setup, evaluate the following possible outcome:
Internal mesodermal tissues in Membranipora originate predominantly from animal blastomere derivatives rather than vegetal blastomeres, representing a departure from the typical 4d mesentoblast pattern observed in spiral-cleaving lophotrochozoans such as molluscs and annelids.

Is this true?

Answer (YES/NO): NO